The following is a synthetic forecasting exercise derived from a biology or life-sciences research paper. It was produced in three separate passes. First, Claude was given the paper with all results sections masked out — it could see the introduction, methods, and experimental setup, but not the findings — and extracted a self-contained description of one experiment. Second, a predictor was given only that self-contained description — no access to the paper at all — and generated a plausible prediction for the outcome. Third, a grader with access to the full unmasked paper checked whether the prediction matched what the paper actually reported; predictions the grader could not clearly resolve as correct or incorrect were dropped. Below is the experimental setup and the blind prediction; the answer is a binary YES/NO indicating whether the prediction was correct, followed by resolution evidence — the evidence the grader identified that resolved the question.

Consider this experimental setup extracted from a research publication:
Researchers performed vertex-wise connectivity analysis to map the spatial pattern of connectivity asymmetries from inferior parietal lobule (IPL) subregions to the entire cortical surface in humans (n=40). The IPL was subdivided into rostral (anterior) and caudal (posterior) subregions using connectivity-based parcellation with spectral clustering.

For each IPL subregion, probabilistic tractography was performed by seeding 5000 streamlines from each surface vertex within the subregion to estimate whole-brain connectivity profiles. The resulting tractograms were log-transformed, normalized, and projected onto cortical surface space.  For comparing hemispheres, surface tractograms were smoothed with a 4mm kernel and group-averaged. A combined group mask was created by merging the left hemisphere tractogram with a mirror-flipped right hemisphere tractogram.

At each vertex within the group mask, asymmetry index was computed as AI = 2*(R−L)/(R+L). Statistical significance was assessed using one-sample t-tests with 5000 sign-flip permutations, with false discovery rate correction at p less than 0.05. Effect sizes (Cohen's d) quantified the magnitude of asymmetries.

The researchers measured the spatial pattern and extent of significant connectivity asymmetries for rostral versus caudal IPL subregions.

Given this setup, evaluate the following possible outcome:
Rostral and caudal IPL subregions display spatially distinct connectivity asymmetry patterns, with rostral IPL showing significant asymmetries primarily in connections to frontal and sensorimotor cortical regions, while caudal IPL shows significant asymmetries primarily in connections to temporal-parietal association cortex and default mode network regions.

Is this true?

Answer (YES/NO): NO